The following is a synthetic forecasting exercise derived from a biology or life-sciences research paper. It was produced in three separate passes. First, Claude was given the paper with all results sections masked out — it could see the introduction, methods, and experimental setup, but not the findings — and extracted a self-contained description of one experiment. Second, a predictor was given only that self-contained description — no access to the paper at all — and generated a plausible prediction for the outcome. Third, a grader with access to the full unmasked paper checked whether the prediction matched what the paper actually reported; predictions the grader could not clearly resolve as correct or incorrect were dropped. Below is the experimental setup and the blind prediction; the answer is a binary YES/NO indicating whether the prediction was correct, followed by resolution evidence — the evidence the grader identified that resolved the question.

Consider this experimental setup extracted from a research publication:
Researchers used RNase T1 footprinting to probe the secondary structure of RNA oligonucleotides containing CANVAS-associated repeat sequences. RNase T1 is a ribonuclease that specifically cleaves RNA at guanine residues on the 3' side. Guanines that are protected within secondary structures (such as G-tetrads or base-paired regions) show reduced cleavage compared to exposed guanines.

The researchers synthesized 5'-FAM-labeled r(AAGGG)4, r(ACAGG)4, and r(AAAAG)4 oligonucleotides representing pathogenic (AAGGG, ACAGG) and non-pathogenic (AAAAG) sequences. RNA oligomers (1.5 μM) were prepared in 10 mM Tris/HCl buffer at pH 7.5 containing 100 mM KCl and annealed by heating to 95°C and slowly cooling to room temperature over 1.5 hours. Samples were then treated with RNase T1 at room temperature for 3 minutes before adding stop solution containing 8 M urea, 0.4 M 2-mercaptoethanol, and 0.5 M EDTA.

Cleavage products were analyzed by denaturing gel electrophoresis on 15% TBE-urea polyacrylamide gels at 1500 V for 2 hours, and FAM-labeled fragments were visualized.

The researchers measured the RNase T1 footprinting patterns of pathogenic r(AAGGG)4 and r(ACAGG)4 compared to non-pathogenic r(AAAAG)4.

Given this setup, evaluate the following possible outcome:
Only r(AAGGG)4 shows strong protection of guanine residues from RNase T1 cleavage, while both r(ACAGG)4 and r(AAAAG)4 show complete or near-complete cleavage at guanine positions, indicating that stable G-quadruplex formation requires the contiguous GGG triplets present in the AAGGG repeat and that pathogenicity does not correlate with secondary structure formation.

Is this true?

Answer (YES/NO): NO